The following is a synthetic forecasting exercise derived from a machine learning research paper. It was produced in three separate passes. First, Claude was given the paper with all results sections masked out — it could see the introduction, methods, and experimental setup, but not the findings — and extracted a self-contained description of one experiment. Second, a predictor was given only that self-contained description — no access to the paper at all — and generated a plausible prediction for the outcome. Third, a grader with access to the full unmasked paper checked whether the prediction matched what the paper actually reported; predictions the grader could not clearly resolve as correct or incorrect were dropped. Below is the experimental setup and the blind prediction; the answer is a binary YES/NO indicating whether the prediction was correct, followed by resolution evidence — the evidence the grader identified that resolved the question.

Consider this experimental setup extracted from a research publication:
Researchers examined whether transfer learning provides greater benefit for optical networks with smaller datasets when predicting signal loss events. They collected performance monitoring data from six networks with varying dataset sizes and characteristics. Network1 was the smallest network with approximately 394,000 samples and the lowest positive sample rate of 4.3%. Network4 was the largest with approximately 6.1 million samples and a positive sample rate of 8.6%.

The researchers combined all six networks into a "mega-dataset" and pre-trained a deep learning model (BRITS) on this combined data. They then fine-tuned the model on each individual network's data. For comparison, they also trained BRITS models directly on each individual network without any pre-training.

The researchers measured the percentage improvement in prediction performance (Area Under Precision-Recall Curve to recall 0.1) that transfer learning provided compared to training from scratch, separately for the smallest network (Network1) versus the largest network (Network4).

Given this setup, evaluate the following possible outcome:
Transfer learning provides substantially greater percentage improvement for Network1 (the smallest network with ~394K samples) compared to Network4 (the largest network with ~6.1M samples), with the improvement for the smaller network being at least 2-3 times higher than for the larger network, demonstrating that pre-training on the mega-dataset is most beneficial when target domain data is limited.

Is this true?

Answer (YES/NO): NO